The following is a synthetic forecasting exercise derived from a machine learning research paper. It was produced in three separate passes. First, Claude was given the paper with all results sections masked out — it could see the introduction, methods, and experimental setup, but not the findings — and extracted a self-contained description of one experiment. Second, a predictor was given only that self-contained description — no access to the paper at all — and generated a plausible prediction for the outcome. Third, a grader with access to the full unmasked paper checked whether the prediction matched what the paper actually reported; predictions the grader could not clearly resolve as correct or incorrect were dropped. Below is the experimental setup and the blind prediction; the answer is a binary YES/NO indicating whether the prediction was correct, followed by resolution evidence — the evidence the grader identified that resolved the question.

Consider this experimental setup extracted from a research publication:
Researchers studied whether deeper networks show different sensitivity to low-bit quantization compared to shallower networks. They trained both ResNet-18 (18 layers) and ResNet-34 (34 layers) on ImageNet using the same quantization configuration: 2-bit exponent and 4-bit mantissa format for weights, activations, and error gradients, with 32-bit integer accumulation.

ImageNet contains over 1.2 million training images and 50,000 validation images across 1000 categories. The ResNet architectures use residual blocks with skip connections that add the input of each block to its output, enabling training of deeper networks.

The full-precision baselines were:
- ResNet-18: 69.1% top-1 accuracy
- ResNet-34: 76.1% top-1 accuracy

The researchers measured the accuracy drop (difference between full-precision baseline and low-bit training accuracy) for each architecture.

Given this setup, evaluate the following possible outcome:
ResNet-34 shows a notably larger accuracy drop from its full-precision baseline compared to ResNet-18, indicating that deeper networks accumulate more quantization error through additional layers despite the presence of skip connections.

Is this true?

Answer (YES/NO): NO